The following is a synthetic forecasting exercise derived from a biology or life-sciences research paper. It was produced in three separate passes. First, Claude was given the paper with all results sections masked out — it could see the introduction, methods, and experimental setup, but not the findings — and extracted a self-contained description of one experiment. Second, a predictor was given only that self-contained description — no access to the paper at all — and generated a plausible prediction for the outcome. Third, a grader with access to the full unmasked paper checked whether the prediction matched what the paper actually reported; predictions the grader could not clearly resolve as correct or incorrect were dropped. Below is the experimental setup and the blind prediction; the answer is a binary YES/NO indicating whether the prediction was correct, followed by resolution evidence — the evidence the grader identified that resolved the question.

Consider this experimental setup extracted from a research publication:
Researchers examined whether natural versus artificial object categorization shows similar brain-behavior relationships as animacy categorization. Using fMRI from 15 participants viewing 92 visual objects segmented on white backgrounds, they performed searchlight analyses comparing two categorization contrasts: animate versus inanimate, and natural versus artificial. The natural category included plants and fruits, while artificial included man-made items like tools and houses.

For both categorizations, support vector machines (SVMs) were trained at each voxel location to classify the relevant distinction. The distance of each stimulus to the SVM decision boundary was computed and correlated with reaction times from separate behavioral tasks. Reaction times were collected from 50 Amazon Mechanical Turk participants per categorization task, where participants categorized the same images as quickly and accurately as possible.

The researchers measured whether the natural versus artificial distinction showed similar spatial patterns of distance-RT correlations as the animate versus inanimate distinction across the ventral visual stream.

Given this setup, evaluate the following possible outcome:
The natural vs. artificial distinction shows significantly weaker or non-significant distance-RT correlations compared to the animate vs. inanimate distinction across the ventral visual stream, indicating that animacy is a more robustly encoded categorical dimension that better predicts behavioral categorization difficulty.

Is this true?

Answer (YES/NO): YES